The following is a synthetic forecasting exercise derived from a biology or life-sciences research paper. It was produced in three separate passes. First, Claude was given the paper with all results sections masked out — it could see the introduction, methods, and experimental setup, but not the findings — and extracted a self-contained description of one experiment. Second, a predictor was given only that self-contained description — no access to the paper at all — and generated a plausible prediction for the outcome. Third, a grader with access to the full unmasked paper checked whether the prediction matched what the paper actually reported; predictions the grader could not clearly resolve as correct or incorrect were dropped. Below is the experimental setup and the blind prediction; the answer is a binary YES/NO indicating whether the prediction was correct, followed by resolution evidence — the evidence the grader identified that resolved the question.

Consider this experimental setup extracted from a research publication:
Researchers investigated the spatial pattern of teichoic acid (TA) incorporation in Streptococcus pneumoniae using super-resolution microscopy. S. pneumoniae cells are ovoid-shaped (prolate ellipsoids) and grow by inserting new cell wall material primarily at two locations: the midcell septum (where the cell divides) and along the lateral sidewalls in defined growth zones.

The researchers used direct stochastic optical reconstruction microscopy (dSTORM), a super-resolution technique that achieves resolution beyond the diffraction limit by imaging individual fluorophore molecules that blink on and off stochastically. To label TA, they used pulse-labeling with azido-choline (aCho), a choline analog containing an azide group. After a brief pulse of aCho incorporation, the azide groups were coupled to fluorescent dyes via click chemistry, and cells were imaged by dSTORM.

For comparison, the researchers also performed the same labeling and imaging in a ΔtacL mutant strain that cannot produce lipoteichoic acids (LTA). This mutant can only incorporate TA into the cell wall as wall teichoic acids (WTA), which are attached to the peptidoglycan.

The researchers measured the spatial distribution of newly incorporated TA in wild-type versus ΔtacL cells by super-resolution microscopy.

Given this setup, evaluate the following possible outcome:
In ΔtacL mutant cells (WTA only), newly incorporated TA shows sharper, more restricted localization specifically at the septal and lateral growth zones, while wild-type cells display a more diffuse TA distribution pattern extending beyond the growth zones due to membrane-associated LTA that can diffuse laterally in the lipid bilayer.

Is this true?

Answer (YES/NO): NO